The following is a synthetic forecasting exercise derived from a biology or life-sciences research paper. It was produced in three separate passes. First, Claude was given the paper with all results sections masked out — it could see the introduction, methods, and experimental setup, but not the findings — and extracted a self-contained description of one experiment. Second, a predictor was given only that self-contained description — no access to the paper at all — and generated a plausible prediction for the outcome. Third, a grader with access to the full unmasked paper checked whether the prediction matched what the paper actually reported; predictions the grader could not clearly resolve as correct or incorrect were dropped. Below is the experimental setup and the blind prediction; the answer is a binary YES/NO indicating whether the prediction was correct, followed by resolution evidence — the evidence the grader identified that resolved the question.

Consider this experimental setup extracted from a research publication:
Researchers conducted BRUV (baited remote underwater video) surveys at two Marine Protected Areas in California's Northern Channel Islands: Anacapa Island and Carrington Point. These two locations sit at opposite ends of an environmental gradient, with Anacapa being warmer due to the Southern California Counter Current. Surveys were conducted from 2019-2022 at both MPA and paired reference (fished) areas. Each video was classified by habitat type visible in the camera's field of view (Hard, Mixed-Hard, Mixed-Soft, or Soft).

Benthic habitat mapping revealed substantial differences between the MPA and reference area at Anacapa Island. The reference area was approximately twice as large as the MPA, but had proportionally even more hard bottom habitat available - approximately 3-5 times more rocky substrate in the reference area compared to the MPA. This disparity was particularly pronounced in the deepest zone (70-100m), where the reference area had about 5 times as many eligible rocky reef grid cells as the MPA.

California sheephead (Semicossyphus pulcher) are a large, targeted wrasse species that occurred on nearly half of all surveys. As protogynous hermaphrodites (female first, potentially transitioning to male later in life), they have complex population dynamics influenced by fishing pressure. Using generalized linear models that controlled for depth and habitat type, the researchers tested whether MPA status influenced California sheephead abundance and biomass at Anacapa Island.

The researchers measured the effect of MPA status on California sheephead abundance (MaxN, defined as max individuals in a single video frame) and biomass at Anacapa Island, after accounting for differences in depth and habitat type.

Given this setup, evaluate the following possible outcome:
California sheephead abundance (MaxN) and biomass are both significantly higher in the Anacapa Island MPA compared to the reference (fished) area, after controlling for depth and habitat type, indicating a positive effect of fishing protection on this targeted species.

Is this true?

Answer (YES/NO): NO